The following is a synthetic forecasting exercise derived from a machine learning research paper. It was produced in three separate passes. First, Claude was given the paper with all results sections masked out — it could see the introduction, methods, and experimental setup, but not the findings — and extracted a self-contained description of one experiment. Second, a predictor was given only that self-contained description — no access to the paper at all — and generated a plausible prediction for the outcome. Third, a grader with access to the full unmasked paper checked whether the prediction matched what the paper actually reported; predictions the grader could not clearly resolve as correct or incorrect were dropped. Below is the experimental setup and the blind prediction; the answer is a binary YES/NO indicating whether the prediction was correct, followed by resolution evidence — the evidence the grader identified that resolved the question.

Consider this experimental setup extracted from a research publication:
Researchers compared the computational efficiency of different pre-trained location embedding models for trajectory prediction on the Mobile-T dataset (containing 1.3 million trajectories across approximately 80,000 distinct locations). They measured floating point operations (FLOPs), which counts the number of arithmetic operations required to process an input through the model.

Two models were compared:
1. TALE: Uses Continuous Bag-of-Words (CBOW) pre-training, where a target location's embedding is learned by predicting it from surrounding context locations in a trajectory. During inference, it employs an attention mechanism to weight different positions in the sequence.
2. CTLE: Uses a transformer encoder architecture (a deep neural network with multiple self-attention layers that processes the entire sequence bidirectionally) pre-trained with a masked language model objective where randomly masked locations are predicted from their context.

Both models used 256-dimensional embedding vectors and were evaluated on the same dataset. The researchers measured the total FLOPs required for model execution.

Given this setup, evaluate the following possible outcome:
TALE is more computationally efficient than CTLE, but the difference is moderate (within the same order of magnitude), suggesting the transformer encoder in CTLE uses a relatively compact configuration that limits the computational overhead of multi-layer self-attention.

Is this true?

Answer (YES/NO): NO